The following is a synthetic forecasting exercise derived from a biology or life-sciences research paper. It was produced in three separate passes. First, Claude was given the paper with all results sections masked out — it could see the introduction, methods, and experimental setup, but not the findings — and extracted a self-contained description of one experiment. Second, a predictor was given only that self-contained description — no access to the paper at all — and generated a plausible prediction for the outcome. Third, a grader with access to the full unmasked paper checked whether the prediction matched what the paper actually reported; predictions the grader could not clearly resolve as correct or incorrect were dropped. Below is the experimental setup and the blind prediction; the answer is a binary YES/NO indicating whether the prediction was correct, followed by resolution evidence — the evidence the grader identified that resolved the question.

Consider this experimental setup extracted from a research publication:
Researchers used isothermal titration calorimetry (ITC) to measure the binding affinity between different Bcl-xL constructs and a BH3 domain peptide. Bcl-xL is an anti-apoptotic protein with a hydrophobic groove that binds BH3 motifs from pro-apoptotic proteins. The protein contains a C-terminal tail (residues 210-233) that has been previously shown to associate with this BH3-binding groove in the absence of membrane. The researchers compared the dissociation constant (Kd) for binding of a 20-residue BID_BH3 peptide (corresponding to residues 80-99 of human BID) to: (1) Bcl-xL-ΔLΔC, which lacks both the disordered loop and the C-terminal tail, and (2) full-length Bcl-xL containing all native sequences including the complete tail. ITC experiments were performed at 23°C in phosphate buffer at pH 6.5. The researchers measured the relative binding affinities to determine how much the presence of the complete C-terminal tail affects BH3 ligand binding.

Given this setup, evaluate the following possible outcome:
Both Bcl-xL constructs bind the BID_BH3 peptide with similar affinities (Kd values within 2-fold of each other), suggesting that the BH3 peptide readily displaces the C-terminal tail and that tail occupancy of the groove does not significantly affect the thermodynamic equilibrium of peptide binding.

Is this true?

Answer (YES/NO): NO